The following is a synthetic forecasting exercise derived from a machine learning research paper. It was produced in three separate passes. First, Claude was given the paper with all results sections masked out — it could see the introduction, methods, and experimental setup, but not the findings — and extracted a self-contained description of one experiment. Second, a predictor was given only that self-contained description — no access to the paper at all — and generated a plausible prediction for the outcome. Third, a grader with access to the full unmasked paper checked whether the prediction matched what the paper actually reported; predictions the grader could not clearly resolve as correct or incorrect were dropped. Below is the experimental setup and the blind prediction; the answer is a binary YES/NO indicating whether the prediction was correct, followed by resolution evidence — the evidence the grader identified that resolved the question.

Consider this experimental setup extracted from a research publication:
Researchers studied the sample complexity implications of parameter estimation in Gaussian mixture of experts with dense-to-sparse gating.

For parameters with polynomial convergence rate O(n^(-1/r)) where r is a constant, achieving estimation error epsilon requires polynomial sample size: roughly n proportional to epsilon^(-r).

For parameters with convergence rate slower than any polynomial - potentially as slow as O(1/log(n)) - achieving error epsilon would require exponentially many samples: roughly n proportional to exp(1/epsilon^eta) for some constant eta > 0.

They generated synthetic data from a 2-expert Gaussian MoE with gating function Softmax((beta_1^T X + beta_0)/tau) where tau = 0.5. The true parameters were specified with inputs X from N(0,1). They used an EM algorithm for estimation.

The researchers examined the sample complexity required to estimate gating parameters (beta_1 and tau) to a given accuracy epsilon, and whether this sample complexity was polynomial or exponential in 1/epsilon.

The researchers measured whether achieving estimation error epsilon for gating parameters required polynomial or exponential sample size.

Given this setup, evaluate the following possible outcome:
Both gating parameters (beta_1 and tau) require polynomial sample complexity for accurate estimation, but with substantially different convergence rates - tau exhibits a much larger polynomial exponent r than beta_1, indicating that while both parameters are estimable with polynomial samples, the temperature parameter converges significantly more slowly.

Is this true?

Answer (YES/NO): NO